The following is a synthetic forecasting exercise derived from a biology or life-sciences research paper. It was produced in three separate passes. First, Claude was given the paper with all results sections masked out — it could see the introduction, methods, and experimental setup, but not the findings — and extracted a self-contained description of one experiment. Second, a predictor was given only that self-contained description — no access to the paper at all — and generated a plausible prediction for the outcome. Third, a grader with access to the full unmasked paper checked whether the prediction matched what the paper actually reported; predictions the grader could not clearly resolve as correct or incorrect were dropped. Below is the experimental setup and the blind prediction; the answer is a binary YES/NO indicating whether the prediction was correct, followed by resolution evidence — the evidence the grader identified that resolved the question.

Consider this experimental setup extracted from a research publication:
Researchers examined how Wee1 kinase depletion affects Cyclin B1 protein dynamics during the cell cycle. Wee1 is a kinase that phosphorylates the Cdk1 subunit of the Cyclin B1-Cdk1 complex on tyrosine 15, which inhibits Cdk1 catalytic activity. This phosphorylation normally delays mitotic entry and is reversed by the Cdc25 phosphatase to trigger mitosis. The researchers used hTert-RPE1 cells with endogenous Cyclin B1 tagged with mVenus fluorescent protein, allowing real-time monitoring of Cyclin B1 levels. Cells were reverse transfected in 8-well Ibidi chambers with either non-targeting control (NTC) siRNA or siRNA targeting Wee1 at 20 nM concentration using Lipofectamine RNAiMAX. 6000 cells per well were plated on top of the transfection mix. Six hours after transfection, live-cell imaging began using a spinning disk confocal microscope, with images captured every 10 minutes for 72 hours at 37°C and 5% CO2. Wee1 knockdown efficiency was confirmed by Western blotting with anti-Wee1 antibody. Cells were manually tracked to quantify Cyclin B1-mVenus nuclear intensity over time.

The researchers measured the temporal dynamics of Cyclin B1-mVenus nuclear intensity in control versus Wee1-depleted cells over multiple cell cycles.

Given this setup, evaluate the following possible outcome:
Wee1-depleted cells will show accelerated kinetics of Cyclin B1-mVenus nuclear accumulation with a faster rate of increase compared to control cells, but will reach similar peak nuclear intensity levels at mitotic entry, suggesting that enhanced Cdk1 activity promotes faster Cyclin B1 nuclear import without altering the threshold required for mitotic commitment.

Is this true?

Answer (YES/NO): NO